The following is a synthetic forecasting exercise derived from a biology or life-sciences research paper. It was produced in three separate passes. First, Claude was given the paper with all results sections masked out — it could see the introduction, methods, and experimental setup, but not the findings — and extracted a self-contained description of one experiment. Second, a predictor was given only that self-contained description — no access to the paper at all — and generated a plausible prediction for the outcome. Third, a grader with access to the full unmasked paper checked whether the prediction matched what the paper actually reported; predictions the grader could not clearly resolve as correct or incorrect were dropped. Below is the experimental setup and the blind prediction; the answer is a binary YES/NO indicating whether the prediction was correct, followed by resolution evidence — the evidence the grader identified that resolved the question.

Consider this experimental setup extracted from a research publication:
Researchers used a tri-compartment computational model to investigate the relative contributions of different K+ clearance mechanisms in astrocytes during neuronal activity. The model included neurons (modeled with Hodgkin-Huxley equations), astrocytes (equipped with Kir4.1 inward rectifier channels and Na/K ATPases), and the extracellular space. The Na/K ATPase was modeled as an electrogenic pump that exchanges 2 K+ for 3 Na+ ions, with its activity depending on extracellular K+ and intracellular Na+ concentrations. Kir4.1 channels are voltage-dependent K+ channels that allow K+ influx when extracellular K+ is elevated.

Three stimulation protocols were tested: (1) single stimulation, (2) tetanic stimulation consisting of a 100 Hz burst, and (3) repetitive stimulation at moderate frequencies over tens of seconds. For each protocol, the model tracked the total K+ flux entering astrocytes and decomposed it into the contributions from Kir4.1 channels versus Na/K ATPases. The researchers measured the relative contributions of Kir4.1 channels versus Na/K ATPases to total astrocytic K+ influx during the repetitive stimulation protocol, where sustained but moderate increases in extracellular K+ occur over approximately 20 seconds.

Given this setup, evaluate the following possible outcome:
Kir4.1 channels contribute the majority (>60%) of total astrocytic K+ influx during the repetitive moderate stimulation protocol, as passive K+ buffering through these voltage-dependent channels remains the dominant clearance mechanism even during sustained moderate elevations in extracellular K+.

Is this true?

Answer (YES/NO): NO